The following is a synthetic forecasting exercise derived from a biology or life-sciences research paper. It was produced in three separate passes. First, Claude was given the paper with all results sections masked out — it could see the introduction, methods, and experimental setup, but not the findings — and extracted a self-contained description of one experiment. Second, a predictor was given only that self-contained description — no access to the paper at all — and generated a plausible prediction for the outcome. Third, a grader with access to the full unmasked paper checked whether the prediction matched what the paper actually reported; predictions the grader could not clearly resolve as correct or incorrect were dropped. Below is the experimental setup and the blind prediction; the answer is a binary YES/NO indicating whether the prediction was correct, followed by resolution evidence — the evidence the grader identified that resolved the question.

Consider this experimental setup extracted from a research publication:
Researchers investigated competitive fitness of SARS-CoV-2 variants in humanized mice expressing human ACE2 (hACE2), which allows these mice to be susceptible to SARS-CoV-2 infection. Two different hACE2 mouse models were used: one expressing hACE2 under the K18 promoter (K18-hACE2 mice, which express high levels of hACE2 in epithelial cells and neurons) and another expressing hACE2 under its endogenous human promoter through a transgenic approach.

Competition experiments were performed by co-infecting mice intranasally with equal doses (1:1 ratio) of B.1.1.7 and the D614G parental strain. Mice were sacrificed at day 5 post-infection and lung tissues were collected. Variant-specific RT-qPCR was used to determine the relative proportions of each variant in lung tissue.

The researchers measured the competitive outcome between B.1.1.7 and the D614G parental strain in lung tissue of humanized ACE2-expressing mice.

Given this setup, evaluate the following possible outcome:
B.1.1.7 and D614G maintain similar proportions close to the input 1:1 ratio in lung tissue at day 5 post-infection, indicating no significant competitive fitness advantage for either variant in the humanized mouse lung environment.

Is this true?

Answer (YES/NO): NO